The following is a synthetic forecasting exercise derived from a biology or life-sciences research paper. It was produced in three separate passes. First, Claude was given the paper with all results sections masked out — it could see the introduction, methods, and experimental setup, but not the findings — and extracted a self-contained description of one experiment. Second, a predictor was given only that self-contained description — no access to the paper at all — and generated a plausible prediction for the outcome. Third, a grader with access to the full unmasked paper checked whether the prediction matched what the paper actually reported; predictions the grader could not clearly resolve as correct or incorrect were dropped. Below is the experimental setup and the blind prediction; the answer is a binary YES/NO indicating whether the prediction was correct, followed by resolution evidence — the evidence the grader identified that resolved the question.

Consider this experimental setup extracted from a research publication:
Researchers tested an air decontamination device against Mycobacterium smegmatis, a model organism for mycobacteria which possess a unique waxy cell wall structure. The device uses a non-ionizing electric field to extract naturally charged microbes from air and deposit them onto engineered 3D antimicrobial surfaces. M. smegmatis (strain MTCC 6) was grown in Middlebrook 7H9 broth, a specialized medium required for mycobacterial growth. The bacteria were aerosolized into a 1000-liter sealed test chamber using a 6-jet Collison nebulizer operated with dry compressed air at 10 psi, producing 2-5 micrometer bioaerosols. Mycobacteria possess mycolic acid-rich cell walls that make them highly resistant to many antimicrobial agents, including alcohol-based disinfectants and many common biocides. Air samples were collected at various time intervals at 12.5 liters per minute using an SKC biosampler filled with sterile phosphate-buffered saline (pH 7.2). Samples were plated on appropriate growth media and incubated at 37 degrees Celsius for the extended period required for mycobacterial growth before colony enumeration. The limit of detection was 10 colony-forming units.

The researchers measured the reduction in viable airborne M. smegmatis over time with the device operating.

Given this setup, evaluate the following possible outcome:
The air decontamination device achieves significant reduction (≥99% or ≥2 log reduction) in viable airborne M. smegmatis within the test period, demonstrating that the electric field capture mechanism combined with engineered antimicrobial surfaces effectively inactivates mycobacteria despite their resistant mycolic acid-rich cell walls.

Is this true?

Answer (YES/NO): YES